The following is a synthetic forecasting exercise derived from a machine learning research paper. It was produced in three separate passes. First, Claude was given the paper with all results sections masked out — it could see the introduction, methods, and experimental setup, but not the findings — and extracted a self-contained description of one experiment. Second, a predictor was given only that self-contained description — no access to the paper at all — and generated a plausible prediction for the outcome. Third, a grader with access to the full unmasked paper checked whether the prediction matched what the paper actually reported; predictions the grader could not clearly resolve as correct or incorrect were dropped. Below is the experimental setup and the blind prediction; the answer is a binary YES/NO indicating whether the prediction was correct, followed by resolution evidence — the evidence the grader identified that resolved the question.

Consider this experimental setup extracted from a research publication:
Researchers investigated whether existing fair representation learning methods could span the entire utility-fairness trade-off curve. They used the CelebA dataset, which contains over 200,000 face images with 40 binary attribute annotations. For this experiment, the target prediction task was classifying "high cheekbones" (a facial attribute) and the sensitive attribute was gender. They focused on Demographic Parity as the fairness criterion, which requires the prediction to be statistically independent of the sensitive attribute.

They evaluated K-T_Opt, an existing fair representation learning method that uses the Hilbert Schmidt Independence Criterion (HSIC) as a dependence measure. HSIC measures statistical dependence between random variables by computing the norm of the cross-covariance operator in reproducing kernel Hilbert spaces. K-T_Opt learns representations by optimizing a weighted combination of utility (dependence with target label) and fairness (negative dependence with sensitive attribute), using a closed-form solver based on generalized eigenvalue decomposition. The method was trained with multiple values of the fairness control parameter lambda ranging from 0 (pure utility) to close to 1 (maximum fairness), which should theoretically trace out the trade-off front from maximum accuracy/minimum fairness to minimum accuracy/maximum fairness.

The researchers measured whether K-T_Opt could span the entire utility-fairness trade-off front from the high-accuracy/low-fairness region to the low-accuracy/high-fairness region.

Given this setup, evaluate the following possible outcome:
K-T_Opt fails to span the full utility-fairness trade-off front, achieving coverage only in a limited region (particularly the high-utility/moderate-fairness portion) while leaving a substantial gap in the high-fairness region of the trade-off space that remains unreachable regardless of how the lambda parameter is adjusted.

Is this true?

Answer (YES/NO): YES